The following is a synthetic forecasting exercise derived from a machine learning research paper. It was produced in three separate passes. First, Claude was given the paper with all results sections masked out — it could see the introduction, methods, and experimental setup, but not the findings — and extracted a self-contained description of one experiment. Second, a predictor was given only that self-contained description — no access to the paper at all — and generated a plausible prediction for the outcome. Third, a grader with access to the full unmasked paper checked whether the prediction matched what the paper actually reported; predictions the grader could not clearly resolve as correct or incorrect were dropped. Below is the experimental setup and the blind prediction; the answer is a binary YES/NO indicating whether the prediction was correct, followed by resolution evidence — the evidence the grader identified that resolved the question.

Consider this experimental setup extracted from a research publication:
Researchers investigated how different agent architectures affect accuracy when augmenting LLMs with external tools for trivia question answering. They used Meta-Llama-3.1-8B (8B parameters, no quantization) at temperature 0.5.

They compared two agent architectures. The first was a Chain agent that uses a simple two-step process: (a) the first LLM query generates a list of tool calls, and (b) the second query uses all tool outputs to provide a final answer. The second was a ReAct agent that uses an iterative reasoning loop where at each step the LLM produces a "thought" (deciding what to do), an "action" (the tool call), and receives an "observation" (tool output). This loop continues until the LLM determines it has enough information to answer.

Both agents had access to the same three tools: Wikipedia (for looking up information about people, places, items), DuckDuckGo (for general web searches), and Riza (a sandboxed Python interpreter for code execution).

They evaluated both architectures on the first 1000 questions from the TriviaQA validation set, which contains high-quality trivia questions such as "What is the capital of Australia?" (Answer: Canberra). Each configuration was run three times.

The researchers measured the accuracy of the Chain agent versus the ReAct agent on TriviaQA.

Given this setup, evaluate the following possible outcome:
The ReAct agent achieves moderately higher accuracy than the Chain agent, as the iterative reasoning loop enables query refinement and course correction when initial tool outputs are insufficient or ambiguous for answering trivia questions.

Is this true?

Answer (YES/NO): NO